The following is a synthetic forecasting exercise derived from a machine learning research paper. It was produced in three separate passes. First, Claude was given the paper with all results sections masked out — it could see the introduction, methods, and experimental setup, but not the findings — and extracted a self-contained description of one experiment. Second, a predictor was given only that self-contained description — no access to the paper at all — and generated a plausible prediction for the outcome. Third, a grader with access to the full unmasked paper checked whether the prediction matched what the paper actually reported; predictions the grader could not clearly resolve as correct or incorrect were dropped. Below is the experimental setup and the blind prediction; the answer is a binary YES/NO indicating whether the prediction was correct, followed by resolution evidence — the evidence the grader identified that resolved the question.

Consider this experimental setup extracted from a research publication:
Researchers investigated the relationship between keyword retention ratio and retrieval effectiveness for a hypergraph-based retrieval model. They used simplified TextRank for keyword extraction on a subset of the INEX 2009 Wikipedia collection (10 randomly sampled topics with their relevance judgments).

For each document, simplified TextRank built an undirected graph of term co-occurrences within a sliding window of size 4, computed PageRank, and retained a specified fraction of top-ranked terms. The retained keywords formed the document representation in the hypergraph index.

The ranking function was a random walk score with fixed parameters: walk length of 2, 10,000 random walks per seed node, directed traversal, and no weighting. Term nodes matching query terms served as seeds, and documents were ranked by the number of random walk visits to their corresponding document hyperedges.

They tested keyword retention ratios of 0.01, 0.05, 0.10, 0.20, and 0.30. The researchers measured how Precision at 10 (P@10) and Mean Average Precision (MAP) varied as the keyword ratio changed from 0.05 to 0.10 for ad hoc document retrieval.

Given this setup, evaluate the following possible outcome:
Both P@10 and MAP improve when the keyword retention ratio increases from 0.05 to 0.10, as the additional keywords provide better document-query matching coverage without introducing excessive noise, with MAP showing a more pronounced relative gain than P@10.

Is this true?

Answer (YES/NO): NO